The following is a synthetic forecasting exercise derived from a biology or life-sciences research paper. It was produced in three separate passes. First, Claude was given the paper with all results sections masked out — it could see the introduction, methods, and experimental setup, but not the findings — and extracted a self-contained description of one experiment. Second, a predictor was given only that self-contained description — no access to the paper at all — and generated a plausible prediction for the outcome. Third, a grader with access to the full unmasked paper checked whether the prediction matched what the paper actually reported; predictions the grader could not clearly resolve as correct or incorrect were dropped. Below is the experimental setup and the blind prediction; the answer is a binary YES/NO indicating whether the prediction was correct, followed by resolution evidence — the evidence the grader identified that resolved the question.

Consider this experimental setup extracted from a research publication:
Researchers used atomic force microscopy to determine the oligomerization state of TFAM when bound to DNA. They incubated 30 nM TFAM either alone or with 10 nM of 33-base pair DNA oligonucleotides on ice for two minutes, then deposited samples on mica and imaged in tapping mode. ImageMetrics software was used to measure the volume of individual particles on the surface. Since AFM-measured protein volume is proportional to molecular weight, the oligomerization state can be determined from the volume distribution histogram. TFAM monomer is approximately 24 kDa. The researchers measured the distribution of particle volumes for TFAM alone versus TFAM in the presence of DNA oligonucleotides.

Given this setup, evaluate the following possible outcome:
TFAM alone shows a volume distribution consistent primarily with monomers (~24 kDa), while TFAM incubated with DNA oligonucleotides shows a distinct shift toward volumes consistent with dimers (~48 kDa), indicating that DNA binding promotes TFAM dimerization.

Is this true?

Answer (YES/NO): YES